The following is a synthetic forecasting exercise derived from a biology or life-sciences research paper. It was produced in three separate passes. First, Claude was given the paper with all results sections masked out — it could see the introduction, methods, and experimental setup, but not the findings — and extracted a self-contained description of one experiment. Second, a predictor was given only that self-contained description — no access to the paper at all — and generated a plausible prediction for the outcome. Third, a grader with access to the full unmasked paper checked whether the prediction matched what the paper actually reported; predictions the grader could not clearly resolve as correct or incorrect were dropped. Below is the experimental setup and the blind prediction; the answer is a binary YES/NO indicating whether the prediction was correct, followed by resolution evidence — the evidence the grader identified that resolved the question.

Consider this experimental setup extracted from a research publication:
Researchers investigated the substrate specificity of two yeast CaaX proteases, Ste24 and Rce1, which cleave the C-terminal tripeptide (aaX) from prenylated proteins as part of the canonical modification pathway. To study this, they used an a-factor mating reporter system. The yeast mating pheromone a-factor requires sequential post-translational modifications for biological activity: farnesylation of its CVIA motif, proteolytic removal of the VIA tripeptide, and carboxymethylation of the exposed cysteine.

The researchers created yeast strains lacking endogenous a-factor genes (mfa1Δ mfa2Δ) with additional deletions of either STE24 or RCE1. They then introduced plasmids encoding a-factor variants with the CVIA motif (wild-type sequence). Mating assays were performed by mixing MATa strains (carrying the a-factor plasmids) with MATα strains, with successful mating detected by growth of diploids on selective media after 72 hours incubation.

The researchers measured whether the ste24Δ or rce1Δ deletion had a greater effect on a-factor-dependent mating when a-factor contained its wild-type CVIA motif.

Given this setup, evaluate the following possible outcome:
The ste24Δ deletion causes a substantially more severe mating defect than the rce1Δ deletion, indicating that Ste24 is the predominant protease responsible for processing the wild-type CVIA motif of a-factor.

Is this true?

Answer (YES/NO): NO